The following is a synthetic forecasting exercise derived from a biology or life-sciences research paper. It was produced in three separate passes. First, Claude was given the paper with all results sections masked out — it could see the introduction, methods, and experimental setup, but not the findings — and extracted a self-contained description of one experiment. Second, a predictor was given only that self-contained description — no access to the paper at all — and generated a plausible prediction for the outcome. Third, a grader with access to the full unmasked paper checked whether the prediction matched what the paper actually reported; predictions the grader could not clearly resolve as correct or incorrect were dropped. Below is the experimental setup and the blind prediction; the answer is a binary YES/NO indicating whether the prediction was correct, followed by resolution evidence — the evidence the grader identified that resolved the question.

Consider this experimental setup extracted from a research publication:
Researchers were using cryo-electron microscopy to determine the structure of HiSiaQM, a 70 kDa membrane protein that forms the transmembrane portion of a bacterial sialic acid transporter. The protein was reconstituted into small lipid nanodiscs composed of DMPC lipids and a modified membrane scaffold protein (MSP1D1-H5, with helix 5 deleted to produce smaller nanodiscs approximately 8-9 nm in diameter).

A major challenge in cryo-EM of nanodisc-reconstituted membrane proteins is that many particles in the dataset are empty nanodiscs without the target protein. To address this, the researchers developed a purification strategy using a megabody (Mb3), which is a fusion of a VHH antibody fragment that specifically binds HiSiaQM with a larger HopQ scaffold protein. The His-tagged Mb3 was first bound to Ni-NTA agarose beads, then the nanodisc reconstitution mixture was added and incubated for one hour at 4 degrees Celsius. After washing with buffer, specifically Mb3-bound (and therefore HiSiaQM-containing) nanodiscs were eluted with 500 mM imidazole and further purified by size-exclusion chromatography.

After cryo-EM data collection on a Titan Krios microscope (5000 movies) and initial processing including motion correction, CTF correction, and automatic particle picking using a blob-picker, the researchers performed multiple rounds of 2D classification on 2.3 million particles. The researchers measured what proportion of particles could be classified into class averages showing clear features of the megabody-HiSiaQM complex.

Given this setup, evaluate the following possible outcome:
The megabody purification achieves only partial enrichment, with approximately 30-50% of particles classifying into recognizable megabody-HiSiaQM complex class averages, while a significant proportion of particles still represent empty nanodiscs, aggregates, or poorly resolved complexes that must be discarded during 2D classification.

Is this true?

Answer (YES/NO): YES